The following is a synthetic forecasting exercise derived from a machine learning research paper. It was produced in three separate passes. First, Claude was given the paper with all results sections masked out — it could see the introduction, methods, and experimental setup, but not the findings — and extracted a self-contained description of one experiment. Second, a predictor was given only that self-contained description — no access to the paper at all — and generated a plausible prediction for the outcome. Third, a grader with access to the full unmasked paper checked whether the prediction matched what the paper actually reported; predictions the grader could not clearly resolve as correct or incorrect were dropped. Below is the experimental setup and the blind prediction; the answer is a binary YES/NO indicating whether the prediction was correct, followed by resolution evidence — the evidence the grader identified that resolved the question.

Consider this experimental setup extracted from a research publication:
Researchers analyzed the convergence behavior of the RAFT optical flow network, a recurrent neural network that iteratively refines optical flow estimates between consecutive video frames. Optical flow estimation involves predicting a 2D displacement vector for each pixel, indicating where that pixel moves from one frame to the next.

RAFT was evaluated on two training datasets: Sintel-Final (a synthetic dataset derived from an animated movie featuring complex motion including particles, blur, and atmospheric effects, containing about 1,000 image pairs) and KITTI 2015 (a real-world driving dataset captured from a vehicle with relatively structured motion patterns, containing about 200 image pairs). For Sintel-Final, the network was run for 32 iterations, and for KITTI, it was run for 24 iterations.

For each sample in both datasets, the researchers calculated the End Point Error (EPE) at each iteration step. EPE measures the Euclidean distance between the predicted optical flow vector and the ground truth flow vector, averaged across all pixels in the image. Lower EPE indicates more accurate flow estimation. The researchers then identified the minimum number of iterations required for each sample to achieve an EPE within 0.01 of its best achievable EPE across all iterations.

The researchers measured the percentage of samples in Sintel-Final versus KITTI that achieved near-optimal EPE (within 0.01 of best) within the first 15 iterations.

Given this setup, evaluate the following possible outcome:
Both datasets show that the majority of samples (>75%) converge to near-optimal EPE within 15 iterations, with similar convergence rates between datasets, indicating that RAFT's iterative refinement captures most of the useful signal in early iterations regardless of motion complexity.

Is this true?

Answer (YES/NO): NO